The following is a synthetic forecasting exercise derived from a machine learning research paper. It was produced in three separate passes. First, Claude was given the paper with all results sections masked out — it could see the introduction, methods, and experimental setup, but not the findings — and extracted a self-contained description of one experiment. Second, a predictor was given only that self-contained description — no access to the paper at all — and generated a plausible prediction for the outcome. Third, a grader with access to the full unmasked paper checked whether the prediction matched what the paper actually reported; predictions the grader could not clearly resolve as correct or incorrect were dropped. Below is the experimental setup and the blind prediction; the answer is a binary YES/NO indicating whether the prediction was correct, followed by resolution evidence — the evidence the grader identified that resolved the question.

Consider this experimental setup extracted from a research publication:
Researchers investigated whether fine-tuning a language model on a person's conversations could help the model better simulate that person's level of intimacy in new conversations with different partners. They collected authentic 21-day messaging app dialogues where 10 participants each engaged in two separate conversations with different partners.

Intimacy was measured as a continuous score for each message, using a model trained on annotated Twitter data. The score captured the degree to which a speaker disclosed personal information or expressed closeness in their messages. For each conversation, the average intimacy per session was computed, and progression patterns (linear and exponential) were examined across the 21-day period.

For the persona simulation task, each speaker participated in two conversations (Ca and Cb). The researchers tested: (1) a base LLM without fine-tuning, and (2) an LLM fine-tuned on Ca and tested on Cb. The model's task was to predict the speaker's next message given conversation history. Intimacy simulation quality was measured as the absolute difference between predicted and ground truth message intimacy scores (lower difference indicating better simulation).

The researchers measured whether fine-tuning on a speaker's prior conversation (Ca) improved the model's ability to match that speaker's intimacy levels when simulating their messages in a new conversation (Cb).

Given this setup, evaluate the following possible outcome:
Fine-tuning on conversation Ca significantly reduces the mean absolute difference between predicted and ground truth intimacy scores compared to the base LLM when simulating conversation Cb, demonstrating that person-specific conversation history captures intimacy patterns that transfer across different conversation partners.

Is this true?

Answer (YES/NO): NO